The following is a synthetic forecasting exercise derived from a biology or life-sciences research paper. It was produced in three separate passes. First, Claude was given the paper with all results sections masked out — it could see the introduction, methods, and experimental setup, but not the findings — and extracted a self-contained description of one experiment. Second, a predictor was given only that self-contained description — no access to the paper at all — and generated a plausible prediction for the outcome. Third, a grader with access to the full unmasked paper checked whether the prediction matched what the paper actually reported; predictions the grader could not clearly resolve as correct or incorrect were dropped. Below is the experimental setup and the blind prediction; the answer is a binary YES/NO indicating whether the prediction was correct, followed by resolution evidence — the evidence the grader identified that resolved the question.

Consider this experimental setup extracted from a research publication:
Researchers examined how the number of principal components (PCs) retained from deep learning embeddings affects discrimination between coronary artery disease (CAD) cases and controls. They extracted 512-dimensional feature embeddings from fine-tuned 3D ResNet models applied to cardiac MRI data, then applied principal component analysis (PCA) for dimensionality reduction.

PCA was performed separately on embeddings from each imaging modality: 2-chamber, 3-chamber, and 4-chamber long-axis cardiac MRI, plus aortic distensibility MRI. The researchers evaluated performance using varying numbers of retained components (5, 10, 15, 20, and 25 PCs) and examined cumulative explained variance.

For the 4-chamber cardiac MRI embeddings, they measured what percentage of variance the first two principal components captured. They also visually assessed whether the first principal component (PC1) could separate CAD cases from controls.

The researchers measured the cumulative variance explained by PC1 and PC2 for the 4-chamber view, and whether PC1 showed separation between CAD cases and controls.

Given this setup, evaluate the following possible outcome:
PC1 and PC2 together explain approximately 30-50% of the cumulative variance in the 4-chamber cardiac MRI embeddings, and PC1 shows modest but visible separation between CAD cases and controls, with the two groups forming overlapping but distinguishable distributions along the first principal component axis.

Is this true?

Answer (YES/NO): NO